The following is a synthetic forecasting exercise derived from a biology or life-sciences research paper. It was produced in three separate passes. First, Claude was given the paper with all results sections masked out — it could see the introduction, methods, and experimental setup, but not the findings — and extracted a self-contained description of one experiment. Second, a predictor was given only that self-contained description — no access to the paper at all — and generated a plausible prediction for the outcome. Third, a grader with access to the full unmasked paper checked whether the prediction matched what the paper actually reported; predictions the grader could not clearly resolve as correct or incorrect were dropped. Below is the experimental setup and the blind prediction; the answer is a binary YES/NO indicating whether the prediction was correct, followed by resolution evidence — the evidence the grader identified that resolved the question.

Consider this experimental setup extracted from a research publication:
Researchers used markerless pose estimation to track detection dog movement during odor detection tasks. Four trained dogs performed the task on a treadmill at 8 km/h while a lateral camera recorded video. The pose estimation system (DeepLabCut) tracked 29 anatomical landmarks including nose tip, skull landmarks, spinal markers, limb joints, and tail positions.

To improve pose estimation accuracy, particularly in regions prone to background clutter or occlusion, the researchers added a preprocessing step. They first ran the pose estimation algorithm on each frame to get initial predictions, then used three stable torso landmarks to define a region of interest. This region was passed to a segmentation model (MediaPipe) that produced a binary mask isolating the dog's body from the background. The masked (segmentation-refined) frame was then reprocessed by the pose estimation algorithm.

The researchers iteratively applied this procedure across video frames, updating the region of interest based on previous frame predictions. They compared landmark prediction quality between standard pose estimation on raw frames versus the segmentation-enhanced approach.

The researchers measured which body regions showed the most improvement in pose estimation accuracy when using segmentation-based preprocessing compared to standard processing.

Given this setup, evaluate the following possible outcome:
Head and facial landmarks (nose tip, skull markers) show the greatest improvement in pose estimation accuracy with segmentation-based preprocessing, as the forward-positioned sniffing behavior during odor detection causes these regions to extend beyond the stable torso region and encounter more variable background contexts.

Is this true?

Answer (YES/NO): YES